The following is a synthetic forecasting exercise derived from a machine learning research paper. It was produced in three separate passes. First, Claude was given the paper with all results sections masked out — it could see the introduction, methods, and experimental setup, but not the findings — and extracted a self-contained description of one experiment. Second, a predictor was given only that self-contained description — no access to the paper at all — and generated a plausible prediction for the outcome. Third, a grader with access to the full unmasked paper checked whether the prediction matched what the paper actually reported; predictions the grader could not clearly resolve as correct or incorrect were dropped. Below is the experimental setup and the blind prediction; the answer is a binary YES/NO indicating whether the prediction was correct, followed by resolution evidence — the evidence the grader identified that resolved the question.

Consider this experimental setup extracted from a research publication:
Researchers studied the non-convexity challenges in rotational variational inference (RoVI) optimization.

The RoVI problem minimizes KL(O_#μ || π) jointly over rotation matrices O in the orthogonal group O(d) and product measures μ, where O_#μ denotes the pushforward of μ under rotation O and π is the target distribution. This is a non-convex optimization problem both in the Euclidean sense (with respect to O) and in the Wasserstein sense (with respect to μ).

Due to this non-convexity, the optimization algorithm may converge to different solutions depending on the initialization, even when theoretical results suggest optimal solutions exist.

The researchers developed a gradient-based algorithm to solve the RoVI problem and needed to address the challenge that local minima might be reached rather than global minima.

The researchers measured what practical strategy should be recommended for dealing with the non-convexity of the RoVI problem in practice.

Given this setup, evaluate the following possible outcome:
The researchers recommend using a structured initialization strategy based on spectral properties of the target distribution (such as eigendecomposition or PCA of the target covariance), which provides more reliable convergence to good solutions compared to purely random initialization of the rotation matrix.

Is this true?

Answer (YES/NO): NO